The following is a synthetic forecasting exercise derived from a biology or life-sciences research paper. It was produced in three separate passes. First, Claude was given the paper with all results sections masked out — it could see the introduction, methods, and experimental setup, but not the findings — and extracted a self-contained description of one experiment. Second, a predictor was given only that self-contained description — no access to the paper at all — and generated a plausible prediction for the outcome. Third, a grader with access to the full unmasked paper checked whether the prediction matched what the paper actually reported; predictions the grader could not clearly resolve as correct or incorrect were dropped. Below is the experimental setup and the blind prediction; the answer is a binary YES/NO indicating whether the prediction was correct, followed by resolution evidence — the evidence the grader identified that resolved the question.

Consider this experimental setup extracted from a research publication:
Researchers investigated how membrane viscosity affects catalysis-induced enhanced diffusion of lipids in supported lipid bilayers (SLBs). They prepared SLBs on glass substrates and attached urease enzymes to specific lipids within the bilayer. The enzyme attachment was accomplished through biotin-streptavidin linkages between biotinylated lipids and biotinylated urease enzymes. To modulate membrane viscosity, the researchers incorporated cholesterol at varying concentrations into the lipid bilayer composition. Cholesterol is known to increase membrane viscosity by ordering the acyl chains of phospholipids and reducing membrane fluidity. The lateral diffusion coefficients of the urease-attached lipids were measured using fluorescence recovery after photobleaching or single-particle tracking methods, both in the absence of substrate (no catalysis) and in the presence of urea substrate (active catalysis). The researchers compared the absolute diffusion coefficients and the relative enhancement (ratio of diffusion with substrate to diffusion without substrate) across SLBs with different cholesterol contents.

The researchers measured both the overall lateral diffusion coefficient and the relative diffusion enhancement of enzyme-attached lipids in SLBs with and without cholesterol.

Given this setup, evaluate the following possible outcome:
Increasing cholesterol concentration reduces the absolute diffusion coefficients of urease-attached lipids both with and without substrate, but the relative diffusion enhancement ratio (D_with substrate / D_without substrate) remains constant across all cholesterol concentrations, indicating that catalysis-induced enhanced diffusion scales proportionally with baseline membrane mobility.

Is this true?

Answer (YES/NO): YES